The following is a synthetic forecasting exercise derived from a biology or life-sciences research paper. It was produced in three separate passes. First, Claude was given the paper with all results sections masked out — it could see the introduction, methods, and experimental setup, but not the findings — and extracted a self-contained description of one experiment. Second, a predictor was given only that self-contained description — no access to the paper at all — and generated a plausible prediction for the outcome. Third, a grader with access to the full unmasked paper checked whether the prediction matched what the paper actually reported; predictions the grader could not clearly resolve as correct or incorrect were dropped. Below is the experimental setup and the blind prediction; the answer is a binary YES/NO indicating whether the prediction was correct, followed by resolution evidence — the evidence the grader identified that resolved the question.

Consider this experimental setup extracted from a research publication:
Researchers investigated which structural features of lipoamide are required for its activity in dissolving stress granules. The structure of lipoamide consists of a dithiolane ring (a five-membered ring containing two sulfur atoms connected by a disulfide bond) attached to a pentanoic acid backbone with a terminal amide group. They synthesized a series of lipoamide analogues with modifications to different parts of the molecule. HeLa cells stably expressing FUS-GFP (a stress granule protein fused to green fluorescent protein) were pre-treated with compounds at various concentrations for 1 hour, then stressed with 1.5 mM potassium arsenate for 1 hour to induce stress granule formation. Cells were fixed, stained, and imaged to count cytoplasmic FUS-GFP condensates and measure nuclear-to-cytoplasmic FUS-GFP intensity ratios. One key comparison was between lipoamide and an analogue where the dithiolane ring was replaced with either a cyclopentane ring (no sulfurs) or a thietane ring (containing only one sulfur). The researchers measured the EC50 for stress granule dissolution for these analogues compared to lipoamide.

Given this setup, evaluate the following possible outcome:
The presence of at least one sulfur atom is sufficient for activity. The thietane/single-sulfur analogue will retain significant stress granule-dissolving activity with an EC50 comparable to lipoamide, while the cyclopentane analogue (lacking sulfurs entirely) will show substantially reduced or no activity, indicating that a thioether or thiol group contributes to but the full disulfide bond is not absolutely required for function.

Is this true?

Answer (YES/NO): NO